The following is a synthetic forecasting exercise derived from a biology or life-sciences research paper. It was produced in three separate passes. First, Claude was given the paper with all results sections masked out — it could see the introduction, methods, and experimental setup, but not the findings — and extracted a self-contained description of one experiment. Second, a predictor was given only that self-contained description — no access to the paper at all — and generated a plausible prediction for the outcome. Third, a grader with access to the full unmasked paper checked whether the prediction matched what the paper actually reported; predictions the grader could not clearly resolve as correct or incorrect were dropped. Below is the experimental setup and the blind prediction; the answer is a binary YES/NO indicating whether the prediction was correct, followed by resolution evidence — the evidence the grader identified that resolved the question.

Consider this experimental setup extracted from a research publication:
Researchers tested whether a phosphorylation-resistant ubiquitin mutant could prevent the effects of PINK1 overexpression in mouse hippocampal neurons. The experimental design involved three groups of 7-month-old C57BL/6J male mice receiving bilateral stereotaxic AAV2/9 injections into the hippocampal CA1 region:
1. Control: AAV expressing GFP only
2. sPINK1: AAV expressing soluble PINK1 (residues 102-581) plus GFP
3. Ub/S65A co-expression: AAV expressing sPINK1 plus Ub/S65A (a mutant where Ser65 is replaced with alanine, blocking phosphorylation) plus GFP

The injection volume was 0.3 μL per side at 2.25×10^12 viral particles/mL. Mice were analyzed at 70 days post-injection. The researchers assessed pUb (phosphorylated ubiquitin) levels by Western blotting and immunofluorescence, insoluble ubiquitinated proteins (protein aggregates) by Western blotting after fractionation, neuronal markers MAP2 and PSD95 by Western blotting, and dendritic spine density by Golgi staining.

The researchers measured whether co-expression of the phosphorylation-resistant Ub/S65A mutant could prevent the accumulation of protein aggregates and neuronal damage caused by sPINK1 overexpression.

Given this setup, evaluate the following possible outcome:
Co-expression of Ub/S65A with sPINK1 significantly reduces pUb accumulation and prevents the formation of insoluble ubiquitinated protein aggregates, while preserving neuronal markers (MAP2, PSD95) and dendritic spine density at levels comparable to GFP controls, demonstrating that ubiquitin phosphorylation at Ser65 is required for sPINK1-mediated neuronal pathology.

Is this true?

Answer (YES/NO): NO